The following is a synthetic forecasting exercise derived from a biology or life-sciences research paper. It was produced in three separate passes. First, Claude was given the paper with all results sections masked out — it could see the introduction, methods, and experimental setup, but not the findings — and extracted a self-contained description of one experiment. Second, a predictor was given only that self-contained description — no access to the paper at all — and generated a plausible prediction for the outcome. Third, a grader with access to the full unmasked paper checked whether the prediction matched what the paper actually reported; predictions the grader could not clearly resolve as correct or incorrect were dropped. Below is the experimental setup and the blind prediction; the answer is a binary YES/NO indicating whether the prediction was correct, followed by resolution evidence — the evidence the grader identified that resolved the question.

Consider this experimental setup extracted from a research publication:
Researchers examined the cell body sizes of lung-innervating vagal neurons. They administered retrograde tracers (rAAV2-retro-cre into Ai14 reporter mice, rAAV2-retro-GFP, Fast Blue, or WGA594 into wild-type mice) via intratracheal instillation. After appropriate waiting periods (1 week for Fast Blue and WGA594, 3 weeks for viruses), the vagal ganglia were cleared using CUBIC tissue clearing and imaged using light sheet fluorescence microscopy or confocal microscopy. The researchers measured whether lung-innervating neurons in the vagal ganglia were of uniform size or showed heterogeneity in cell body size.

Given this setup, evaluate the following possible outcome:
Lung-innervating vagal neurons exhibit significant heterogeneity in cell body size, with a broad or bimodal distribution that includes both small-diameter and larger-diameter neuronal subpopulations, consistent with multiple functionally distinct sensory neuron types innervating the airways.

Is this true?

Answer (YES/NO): YES